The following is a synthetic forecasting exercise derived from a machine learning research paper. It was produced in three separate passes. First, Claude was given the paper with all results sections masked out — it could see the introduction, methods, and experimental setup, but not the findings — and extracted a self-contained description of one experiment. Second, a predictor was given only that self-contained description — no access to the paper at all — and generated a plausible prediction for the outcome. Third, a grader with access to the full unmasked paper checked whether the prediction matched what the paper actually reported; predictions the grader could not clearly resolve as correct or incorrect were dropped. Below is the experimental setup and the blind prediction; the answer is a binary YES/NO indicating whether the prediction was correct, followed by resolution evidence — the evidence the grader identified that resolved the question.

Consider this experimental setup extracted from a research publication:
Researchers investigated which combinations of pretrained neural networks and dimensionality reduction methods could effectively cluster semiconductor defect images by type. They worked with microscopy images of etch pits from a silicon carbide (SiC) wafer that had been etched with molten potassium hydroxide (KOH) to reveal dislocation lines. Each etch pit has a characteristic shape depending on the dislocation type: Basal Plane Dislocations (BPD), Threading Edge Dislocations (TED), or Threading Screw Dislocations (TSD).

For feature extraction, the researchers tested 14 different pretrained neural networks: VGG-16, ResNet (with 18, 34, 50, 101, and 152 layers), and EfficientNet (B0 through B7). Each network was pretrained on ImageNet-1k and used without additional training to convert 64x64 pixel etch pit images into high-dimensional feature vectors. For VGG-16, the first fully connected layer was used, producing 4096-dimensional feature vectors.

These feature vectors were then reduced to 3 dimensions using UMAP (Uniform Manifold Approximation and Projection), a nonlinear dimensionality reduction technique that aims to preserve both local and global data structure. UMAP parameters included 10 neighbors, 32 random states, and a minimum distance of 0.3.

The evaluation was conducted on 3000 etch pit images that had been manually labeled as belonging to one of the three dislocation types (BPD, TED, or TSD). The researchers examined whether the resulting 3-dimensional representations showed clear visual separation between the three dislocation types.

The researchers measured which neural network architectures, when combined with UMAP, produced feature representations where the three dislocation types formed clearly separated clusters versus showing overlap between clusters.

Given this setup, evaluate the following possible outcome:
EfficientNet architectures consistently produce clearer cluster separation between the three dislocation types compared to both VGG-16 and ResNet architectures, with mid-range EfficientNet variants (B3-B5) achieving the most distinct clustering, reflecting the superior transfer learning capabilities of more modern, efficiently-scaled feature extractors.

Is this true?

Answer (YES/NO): NO